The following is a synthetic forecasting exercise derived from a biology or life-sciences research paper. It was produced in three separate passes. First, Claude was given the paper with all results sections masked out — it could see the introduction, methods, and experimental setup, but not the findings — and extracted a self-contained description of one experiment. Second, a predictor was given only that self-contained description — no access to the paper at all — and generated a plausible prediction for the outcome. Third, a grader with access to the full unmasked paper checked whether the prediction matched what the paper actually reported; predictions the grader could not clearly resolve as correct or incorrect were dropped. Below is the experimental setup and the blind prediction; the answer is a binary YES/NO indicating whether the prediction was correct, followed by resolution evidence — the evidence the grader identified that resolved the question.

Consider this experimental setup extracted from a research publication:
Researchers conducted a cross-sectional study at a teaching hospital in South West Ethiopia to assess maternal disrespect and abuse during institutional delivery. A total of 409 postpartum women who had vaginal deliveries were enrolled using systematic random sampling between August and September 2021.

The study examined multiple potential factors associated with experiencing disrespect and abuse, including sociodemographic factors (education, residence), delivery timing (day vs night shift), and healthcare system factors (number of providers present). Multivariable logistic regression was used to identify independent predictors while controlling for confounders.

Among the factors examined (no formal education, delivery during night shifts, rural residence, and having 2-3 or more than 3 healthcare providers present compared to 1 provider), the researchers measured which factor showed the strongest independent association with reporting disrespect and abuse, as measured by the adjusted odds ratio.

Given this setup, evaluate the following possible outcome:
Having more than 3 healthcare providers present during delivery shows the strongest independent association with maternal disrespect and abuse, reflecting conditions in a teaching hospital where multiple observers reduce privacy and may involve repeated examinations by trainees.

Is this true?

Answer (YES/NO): YES